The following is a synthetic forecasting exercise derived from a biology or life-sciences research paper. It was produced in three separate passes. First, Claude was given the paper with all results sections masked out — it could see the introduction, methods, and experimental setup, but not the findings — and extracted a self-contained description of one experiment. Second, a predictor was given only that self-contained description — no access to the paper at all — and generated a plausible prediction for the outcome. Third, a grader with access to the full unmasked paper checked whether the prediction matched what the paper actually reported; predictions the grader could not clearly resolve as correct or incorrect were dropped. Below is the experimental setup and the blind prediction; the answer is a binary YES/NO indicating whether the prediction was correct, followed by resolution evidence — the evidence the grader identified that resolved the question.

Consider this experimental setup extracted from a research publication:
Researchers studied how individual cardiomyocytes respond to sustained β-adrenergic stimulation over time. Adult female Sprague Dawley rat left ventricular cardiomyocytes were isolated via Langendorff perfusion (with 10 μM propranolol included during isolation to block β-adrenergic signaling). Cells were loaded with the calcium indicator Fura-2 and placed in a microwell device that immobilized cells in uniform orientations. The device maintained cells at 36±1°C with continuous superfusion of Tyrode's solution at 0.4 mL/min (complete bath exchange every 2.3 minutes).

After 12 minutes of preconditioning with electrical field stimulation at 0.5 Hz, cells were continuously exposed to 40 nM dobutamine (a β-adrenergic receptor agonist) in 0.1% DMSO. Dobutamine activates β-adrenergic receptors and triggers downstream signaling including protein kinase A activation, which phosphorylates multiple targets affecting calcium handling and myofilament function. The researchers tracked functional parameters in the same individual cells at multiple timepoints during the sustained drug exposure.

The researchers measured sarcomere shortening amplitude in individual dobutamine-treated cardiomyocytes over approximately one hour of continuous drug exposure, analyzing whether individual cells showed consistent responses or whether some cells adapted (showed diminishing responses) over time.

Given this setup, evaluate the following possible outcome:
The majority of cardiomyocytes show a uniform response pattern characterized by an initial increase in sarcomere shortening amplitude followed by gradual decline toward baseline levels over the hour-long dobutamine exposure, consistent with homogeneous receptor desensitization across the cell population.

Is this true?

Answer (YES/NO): NO